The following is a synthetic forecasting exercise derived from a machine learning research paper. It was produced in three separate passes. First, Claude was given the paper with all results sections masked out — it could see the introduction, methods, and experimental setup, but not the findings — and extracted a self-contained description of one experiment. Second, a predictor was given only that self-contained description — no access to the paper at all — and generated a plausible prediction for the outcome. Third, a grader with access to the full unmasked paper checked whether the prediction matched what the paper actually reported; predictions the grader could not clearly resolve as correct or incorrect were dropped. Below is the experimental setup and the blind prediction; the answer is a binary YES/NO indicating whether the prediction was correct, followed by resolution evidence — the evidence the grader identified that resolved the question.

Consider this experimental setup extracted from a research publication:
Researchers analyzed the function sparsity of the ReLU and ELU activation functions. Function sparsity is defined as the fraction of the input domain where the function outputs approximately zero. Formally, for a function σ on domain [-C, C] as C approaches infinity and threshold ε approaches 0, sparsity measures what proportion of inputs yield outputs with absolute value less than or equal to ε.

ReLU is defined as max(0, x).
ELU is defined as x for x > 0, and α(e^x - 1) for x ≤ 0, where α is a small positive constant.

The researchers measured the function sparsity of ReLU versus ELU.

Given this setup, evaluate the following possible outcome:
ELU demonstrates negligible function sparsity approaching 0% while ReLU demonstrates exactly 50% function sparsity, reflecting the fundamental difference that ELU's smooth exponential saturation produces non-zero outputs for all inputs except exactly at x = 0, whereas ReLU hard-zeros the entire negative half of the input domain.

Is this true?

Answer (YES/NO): YES